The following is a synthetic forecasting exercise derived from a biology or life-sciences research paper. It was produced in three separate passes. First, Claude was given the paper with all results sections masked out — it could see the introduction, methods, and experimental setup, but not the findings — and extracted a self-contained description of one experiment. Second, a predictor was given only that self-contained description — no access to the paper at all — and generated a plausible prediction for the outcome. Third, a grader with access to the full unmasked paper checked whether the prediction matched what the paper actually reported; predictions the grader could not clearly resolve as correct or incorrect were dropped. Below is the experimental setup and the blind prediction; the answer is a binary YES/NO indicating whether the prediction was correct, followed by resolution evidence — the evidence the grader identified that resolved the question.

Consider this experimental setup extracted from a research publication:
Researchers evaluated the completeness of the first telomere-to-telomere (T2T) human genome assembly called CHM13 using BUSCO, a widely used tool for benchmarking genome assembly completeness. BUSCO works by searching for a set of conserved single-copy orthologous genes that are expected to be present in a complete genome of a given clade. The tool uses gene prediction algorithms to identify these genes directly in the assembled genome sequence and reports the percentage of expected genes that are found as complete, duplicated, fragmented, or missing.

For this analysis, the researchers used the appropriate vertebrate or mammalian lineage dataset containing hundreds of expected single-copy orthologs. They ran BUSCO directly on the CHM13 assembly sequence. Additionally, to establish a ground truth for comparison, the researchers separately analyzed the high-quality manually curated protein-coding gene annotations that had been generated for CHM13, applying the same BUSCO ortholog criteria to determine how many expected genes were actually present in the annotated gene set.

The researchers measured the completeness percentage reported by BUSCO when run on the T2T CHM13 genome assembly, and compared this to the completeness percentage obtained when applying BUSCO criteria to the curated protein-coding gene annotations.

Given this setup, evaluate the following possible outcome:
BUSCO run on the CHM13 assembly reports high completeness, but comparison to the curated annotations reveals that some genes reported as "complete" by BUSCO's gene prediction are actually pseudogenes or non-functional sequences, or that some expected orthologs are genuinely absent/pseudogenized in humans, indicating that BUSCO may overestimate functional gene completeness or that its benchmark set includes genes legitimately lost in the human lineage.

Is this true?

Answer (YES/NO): NO